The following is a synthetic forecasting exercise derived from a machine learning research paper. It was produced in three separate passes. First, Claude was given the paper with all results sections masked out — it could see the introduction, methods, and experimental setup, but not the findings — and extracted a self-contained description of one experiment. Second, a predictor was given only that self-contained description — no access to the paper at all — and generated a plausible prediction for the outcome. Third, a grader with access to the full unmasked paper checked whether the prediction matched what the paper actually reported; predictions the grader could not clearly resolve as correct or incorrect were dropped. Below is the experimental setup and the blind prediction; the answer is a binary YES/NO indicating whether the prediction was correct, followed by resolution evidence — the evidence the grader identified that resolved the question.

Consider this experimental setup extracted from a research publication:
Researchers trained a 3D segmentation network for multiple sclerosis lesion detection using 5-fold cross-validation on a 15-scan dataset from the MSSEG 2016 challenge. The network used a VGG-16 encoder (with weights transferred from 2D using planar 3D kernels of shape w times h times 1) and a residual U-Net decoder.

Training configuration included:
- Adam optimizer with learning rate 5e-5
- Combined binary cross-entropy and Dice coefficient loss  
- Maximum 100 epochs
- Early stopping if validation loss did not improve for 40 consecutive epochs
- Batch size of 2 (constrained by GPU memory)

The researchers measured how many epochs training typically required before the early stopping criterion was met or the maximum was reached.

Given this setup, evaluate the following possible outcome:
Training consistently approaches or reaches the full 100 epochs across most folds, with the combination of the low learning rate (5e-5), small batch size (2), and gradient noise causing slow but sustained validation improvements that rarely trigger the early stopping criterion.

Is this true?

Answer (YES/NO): YES